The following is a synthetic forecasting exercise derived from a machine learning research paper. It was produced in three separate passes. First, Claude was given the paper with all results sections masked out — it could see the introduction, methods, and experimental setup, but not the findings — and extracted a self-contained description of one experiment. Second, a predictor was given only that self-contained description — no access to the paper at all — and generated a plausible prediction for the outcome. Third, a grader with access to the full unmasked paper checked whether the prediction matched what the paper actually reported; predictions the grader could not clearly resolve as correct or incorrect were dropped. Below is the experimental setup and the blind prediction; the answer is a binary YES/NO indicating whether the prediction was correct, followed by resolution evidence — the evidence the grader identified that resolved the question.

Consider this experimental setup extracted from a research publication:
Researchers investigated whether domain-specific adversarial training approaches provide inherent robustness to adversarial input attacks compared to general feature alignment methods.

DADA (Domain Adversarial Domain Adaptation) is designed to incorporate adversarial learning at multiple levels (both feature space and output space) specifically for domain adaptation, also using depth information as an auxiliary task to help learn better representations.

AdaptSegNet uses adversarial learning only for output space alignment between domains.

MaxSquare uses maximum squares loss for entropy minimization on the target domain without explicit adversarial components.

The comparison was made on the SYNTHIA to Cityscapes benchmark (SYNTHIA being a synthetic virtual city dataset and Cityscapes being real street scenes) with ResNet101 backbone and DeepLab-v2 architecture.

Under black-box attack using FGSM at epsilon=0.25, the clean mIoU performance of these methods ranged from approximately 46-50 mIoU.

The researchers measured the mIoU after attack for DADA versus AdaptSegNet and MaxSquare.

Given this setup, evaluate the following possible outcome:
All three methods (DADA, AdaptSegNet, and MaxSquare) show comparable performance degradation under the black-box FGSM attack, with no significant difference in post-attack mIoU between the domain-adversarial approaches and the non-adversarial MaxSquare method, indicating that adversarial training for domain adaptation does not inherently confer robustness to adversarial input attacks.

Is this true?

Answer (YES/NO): YES